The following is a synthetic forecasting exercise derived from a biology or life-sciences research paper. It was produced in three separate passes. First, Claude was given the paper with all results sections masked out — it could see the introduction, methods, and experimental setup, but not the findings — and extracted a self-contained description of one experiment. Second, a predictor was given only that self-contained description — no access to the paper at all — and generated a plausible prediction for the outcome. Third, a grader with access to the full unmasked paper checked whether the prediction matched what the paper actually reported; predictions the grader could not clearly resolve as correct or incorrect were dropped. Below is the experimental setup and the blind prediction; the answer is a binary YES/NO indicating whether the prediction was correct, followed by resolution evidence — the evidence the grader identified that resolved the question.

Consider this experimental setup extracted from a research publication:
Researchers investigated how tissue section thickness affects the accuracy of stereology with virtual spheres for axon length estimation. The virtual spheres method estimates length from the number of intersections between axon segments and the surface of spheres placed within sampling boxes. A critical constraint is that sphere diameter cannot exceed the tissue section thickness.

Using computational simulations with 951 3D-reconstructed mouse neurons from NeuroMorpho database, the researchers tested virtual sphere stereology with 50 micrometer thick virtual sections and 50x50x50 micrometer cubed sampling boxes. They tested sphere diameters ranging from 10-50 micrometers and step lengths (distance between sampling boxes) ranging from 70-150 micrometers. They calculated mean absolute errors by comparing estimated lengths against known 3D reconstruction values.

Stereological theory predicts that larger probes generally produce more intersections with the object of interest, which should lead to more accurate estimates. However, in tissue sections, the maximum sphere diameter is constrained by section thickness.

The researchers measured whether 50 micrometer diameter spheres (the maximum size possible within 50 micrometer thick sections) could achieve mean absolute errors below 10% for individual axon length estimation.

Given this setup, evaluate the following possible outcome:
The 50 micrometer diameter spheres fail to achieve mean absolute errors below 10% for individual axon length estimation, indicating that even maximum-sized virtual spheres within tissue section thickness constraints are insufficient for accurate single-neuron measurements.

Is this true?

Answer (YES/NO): YES